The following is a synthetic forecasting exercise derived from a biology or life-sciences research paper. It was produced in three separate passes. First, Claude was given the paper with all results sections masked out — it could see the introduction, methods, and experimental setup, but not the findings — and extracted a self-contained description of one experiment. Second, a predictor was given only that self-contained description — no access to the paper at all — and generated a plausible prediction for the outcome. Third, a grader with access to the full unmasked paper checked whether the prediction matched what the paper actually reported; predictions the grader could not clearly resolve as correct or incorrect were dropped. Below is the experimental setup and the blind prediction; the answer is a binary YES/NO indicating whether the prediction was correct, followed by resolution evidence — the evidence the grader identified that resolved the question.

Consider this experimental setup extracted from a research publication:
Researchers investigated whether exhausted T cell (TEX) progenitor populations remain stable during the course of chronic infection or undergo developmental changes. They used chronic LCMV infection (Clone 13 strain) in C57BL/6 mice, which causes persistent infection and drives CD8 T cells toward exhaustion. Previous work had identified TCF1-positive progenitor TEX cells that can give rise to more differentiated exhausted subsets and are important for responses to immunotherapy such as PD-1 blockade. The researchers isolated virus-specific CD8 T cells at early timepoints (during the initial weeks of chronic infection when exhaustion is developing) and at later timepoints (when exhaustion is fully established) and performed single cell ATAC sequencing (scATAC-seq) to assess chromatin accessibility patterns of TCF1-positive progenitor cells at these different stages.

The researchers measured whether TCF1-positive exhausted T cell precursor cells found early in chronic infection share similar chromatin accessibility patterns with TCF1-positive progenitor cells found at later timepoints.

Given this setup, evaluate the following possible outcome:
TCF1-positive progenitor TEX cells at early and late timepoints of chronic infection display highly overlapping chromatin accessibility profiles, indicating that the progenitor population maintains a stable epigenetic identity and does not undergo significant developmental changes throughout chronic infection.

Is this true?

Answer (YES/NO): NO